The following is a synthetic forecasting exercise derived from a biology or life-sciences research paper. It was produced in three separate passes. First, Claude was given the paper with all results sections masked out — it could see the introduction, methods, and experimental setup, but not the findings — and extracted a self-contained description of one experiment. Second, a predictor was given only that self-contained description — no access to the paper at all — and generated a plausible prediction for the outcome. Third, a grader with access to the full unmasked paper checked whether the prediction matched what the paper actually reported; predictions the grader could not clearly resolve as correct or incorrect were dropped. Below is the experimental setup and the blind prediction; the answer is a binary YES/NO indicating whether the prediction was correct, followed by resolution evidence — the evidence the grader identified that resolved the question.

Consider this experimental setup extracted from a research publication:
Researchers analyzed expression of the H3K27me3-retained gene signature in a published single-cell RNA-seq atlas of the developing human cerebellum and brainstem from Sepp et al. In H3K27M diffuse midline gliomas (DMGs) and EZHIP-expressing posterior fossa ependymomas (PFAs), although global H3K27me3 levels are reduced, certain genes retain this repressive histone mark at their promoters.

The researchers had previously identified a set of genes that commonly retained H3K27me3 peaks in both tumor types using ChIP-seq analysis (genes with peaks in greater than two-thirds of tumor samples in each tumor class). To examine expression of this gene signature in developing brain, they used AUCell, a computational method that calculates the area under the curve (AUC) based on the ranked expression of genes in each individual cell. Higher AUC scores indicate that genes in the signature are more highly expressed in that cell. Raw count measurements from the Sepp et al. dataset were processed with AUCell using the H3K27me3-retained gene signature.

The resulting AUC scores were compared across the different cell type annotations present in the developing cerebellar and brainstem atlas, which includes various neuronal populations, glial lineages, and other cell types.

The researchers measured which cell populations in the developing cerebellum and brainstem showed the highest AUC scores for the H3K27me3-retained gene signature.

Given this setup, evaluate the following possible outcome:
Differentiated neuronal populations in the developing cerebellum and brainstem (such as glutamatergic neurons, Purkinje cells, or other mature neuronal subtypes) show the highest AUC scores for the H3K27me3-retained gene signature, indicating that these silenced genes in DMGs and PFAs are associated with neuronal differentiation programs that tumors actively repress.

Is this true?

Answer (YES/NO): NO